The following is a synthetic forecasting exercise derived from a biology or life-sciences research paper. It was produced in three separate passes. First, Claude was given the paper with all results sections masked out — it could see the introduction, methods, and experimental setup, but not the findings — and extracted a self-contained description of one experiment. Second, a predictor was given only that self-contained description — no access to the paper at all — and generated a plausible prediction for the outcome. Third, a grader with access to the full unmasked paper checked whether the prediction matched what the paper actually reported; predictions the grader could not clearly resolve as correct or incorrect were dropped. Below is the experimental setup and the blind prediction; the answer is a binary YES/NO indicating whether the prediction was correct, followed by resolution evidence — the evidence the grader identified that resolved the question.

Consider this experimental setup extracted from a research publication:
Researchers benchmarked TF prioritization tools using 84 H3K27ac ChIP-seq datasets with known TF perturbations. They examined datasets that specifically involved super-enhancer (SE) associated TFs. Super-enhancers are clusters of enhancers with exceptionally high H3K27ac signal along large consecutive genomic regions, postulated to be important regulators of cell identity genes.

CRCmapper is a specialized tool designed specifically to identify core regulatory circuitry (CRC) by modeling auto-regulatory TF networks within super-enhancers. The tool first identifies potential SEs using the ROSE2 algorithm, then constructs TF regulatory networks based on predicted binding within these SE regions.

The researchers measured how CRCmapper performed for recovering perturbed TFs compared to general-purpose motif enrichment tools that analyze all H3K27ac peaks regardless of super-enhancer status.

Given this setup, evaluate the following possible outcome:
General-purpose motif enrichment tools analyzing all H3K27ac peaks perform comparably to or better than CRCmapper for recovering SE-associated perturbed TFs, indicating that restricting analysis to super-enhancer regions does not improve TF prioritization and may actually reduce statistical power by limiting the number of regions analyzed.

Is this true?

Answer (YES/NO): YES